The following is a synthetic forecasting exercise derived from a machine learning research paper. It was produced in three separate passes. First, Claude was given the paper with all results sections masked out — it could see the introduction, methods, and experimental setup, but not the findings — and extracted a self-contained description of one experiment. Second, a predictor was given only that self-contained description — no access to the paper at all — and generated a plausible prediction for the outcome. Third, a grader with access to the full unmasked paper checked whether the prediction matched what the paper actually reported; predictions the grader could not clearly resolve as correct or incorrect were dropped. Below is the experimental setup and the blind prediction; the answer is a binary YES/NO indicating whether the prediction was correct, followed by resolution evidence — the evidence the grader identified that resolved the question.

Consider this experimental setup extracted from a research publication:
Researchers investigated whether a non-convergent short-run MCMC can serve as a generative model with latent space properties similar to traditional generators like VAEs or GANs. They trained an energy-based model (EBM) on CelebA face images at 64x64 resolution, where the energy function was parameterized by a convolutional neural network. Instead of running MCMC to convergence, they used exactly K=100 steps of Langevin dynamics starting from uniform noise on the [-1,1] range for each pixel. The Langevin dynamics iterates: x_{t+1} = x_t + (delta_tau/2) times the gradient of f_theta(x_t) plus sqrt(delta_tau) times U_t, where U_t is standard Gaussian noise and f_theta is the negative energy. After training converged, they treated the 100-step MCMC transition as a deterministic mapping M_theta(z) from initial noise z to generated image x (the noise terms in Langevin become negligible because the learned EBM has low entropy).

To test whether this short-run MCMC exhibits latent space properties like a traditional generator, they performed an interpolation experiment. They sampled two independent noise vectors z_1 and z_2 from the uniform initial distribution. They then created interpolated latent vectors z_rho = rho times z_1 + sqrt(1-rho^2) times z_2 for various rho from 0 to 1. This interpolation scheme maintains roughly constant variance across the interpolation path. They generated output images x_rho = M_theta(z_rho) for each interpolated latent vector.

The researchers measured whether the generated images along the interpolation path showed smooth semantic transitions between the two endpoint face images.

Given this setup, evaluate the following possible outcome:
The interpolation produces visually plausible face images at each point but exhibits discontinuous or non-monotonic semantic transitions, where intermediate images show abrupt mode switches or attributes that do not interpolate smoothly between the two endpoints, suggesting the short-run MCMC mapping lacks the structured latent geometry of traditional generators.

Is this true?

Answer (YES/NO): NO